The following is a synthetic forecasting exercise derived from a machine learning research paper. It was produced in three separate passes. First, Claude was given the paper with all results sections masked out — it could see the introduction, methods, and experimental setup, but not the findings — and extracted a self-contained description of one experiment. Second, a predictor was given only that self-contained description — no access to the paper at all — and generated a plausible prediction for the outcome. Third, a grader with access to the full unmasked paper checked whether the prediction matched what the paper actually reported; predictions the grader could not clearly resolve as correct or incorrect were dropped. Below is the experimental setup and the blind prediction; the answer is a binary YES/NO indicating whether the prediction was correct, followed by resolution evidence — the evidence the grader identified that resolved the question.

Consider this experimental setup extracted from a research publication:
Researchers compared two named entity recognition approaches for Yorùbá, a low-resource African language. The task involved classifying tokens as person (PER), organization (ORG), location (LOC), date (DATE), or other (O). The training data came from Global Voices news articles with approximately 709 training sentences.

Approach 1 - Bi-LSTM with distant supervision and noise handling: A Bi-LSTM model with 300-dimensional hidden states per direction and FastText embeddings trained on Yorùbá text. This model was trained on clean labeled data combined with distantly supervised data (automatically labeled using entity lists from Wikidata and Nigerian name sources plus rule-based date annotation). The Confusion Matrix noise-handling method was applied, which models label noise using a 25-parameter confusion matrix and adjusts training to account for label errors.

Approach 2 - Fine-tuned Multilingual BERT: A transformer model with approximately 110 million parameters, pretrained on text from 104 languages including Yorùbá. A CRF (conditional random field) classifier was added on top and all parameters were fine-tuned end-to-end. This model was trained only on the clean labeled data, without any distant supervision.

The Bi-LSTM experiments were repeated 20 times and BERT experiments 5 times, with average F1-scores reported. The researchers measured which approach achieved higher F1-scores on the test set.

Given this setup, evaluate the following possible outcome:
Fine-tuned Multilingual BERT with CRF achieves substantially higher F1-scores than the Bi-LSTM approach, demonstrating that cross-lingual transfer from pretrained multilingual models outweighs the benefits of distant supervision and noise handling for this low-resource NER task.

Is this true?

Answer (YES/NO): YES